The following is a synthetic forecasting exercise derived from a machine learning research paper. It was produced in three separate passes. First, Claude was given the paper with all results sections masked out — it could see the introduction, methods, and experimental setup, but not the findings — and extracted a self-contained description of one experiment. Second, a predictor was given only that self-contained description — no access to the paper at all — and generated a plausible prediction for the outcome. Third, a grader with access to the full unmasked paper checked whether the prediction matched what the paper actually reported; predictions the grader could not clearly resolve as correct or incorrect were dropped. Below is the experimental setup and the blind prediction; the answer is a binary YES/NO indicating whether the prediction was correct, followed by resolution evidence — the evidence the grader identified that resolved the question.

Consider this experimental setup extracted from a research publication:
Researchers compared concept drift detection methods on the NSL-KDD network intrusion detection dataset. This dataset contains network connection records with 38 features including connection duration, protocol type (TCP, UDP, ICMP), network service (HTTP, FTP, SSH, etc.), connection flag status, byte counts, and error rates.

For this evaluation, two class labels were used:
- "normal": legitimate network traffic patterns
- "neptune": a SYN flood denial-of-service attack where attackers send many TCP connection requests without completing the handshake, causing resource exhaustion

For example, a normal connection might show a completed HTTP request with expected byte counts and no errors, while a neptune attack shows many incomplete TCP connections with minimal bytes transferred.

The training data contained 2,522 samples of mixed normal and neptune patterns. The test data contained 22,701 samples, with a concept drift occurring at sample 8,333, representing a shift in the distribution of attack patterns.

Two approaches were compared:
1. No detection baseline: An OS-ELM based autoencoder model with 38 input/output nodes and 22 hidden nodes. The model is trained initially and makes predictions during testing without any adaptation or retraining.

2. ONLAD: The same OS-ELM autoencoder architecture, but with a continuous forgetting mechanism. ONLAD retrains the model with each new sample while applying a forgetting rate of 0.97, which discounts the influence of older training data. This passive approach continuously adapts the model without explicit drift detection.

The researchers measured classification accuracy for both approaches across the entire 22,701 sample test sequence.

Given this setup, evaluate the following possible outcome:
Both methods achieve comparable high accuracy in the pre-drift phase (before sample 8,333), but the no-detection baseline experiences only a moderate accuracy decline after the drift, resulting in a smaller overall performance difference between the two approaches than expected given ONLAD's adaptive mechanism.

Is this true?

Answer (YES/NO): NO